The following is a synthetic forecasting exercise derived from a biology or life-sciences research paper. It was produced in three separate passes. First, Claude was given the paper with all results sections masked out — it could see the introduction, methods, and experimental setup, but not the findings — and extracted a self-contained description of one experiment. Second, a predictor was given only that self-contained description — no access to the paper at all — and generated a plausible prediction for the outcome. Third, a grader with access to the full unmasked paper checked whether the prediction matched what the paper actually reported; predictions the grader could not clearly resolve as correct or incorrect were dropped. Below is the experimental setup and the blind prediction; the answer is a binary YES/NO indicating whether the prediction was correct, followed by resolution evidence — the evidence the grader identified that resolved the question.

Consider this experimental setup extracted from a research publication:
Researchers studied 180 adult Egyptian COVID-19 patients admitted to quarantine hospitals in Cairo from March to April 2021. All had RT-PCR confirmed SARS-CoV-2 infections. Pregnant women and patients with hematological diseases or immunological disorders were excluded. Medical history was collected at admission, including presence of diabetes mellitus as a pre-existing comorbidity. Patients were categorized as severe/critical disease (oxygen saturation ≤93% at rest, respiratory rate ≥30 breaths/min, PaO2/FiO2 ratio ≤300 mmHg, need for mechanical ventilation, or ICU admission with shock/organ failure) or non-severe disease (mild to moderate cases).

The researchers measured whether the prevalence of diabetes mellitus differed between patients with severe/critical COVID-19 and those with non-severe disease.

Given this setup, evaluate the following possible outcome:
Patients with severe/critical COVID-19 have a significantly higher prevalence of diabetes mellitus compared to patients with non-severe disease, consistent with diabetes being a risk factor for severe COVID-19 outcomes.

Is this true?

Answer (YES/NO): YES